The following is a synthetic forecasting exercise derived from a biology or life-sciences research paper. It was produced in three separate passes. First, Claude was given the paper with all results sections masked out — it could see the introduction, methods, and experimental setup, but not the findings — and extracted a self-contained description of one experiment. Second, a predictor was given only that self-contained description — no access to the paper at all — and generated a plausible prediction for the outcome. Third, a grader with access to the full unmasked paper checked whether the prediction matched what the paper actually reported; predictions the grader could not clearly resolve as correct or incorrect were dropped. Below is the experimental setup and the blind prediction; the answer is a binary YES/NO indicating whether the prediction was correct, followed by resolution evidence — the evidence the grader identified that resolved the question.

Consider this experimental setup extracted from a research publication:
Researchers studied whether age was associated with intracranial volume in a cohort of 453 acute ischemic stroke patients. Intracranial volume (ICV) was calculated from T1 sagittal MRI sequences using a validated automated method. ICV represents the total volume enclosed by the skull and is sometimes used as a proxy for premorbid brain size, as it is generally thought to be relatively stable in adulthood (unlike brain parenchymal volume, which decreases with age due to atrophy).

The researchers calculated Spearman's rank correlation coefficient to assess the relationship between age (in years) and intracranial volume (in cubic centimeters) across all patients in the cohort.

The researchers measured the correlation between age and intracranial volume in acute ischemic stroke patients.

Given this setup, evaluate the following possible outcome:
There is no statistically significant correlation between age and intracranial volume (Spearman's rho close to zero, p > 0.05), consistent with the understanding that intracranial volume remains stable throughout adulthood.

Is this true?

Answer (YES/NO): NO